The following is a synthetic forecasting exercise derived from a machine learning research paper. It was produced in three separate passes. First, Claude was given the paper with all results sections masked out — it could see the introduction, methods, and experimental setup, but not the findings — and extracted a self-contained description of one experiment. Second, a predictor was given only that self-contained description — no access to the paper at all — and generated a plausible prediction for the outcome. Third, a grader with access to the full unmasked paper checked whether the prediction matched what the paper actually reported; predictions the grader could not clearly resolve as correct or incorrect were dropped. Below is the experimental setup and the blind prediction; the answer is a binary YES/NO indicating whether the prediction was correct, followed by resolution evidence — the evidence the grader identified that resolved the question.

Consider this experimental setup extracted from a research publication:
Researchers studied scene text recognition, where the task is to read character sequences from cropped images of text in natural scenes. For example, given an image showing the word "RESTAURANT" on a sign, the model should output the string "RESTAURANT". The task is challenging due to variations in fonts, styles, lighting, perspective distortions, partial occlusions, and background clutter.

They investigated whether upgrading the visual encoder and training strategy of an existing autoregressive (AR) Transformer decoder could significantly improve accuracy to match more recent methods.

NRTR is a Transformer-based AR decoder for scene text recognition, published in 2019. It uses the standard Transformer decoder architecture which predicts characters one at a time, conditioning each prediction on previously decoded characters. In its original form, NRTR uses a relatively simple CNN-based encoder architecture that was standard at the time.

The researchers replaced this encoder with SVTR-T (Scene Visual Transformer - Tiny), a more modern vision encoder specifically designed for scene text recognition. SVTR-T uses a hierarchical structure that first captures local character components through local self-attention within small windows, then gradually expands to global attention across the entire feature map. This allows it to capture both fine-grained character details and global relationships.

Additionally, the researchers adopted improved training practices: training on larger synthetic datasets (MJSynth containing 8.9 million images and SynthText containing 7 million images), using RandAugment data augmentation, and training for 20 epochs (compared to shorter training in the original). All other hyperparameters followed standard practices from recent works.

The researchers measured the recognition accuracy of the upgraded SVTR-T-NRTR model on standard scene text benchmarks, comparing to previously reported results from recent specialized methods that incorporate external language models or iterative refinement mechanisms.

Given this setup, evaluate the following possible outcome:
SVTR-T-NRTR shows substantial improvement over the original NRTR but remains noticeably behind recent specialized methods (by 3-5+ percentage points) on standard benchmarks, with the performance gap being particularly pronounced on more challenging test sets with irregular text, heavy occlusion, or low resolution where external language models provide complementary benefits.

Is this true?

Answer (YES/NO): NO